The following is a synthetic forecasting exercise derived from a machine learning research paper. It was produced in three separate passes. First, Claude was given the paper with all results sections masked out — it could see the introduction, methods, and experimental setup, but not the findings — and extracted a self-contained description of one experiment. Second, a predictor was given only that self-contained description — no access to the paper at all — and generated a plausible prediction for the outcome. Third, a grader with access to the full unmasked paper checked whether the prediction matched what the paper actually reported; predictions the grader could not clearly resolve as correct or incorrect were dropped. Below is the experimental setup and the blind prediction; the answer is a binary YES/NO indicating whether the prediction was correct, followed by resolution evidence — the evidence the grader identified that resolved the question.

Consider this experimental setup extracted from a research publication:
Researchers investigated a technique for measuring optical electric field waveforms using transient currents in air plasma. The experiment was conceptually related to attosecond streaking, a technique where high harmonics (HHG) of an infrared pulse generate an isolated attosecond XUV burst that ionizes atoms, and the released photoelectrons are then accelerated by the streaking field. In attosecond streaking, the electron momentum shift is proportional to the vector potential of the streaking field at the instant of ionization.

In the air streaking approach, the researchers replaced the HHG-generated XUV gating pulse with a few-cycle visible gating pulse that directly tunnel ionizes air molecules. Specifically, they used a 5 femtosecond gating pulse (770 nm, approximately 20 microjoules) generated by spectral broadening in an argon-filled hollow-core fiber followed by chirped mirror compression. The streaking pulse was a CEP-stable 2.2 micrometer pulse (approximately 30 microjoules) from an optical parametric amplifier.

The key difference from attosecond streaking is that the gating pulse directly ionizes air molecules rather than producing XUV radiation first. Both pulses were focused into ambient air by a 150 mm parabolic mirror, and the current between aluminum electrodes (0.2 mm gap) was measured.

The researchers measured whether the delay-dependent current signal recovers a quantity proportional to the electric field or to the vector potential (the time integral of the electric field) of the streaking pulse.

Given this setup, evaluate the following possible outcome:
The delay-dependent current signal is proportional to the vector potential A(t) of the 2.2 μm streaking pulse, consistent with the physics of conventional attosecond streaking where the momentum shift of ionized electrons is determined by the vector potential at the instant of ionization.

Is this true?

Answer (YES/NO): YES